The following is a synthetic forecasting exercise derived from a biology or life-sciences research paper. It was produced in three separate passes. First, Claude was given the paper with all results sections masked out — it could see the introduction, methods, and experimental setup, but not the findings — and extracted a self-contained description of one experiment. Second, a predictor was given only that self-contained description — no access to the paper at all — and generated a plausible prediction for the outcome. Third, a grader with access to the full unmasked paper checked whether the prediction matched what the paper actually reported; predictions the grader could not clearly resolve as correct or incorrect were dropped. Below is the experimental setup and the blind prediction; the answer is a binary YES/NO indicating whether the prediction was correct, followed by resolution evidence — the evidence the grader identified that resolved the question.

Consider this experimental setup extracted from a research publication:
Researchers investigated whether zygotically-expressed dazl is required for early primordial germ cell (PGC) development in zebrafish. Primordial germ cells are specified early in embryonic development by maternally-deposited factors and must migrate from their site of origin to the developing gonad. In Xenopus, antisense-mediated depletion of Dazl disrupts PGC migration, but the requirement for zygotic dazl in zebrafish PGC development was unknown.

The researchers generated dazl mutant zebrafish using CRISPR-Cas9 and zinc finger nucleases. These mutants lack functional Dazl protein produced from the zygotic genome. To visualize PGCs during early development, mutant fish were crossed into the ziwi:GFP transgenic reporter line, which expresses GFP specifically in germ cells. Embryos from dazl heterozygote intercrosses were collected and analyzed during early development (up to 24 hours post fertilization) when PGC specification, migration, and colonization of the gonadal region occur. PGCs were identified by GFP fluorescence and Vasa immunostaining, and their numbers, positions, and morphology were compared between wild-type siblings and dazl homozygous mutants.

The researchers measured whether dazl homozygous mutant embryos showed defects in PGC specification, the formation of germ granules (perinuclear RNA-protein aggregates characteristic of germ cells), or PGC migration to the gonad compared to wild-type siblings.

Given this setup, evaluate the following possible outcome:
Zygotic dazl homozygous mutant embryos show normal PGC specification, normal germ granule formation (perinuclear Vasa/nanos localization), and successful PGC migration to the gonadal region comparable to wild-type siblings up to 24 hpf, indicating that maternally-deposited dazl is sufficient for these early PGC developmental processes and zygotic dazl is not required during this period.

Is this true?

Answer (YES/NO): YES